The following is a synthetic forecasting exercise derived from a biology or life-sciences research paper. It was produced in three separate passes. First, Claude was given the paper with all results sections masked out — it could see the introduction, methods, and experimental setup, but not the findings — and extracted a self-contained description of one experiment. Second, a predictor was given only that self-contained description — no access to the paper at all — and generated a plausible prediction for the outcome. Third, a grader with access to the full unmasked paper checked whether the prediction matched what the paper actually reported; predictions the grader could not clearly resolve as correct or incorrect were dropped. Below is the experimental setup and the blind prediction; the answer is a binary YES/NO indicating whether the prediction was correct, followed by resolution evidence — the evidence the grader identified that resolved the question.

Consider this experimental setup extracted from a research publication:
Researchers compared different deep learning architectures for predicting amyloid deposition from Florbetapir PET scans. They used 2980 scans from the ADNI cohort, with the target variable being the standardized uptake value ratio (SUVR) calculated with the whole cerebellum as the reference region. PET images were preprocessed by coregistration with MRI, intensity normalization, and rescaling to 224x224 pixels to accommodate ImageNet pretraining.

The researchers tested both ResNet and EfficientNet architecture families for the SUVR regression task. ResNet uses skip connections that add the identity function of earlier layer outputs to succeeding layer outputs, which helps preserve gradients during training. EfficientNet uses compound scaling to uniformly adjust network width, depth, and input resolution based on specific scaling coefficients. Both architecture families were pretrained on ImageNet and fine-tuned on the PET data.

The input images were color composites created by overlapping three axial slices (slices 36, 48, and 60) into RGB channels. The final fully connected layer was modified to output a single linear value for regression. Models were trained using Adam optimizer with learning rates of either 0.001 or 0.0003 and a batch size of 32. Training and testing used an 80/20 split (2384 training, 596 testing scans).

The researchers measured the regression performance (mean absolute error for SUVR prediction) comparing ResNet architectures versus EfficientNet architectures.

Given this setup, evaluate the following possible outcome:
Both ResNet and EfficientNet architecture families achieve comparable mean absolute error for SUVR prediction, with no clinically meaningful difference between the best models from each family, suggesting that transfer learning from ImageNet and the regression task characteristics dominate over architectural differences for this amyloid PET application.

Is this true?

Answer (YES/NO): NO